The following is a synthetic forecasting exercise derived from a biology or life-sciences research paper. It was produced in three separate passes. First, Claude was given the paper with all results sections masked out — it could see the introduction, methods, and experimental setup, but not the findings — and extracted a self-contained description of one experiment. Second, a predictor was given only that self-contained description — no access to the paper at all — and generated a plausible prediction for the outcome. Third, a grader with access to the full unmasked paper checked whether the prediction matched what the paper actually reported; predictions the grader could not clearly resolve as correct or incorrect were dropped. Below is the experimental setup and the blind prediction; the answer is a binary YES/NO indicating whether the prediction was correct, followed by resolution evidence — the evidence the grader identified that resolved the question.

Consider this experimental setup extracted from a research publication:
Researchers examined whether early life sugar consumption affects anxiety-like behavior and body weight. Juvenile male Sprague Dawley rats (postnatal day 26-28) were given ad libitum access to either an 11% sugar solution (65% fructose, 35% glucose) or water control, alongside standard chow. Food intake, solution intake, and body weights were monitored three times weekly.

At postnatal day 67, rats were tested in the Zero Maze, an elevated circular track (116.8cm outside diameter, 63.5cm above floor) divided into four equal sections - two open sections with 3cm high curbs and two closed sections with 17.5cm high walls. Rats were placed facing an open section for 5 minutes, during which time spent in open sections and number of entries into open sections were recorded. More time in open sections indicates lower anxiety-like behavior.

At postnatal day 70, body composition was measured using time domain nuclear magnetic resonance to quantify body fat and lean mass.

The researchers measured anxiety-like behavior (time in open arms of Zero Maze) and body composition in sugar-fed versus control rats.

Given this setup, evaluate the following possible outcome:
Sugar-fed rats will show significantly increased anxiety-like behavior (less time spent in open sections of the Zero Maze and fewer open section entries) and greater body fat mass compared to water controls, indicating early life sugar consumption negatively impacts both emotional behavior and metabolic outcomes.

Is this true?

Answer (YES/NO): NO